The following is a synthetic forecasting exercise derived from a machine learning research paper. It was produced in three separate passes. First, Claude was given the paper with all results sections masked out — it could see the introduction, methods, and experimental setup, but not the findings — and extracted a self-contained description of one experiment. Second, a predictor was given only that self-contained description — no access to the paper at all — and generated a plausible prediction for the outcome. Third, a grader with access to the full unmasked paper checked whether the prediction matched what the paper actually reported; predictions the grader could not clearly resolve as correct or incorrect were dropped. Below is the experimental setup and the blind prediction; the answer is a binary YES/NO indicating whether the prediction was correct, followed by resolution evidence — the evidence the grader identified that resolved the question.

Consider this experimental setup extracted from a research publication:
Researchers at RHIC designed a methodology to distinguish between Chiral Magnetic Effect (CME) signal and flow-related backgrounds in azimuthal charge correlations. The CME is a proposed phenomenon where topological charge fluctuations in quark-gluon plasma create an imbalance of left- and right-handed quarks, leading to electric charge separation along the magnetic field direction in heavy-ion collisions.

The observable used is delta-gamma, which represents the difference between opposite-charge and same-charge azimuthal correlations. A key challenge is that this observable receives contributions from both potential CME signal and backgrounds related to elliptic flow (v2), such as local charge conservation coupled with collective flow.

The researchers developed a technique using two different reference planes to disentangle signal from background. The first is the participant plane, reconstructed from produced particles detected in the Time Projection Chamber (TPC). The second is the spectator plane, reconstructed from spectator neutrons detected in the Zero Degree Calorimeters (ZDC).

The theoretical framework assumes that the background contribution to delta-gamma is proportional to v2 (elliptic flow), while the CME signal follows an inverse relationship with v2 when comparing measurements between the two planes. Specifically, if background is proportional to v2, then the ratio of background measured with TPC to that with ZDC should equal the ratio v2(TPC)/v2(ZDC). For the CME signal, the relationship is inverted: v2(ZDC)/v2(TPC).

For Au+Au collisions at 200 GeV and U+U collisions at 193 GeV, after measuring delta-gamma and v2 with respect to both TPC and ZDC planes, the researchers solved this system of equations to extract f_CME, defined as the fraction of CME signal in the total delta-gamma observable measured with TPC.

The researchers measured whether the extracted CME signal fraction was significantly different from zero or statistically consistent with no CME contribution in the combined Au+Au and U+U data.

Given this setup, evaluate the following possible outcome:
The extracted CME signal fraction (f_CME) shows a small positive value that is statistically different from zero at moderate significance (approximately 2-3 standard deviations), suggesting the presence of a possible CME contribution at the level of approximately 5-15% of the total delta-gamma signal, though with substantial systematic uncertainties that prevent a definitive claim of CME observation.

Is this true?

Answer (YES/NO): NO